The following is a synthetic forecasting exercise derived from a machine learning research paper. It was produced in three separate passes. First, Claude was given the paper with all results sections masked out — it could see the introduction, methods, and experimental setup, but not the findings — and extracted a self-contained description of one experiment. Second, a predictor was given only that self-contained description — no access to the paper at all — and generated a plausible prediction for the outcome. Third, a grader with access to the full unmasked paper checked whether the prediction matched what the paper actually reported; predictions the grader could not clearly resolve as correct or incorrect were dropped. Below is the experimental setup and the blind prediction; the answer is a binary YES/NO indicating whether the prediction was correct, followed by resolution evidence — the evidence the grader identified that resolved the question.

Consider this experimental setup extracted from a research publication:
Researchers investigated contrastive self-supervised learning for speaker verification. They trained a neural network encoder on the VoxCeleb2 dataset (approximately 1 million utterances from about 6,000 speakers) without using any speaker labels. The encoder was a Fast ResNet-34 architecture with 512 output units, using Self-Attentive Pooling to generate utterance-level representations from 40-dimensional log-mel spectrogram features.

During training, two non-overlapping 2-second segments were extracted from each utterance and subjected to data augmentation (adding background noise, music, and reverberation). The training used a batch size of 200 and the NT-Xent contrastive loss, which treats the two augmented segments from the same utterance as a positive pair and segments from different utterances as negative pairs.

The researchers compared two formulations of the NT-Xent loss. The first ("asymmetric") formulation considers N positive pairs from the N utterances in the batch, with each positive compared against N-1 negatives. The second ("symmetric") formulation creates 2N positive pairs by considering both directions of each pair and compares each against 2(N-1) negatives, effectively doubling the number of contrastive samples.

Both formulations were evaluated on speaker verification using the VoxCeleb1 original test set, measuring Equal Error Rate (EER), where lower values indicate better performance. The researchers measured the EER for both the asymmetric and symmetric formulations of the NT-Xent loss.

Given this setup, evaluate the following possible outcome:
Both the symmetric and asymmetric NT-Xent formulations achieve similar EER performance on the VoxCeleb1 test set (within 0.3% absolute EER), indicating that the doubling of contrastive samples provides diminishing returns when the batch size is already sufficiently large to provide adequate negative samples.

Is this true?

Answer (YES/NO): NO